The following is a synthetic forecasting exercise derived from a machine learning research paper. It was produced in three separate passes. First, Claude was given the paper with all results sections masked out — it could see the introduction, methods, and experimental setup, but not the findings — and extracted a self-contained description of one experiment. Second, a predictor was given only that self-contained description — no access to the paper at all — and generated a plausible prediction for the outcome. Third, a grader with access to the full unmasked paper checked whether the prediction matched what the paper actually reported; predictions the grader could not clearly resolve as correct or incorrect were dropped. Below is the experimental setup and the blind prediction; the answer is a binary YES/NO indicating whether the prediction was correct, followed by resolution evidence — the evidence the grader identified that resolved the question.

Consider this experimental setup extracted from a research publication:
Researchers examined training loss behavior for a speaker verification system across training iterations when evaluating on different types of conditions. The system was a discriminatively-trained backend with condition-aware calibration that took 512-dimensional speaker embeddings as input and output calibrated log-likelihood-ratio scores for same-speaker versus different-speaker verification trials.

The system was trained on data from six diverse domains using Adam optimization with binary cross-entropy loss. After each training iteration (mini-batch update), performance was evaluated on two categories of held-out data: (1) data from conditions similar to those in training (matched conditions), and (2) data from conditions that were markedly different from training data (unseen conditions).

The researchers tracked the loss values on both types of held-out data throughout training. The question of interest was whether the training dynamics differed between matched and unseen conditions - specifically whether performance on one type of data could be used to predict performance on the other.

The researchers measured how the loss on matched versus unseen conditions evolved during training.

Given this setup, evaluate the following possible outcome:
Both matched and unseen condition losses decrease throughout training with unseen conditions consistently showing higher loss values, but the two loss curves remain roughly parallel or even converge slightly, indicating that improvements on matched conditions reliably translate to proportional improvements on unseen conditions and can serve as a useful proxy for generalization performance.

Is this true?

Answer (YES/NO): NO